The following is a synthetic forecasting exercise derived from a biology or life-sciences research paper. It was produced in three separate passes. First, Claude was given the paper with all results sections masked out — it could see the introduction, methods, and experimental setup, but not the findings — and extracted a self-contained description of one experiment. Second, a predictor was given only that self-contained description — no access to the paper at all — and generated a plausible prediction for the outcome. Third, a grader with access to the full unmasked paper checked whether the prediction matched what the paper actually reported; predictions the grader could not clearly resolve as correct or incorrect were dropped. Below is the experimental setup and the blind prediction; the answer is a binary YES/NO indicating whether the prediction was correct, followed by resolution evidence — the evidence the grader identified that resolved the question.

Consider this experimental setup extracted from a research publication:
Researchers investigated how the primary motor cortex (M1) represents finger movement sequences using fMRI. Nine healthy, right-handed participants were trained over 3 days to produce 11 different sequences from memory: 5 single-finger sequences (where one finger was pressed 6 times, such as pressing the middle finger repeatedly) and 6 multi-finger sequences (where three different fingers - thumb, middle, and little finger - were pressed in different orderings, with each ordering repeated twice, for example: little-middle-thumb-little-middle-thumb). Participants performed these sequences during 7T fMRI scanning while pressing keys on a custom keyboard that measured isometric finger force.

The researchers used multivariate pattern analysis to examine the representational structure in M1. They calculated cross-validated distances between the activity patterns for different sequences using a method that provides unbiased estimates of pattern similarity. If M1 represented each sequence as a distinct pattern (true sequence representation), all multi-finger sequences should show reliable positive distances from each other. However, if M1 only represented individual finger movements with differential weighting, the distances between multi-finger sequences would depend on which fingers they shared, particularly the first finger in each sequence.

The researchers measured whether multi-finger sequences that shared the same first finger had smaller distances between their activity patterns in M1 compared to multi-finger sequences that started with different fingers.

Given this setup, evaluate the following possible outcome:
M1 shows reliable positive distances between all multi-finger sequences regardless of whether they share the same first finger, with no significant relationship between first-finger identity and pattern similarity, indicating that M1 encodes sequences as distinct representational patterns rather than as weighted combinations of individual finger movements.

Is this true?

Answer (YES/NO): NO